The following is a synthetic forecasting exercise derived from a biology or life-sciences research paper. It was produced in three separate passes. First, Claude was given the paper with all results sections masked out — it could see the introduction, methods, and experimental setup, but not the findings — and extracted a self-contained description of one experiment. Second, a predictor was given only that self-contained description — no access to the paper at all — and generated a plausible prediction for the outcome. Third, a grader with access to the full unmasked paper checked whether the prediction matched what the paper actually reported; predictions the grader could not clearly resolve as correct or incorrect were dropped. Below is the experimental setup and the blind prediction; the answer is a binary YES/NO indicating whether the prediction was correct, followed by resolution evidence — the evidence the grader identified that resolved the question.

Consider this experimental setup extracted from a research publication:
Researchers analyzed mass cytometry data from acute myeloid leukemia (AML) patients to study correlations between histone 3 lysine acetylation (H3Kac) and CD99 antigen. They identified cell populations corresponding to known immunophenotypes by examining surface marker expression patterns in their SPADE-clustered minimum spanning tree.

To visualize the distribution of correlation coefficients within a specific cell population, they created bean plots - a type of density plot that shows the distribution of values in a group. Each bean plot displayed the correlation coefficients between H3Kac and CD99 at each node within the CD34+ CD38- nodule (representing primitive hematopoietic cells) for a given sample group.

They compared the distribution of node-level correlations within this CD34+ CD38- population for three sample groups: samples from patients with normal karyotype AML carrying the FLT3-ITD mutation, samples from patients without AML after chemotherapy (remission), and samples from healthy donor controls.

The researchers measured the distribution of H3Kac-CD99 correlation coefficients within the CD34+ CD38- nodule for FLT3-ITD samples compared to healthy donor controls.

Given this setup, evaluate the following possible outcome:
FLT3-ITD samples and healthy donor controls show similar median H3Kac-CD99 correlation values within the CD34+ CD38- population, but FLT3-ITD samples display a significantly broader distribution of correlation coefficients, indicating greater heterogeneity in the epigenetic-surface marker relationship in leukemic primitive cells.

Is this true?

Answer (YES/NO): NO